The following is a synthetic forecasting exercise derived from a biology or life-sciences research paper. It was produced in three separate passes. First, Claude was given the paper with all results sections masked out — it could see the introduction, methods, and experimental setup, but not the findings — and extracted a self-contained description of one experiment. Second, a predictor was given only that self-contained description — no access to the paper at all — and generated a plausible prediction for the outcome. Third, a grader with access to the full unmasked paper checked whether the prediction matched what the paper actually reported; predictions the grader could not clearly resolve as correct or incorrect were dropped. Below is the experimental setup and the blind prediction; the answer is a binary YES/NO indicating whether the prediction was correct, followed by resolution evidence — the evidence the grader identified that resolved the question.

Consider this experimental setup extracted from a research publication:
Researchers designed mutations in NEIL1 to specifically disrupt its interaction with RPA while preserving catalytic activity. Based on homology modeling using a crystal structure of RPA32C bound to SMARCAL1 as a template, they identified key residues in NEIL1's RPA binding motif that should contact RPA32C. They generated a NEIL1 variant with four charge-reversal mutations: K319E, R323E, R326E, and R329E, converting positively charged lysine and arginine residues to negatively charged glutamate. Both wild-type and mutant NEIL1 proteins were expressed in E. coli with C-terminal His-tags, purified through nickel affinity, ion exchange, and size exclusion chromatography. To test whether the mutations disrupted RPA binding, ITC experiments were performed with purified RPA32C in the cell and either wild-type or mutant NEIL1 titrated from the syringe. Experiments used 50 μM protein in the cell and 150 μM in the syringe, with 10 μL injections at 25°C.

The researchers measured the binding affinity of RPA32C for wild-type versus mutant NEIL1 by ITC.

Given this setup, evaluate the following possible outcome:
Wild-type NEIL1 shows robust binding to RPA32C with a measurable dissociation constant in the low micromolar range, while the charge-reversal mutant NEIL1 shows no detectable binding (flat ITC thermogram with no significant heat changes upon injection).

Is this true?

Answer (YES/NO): NO